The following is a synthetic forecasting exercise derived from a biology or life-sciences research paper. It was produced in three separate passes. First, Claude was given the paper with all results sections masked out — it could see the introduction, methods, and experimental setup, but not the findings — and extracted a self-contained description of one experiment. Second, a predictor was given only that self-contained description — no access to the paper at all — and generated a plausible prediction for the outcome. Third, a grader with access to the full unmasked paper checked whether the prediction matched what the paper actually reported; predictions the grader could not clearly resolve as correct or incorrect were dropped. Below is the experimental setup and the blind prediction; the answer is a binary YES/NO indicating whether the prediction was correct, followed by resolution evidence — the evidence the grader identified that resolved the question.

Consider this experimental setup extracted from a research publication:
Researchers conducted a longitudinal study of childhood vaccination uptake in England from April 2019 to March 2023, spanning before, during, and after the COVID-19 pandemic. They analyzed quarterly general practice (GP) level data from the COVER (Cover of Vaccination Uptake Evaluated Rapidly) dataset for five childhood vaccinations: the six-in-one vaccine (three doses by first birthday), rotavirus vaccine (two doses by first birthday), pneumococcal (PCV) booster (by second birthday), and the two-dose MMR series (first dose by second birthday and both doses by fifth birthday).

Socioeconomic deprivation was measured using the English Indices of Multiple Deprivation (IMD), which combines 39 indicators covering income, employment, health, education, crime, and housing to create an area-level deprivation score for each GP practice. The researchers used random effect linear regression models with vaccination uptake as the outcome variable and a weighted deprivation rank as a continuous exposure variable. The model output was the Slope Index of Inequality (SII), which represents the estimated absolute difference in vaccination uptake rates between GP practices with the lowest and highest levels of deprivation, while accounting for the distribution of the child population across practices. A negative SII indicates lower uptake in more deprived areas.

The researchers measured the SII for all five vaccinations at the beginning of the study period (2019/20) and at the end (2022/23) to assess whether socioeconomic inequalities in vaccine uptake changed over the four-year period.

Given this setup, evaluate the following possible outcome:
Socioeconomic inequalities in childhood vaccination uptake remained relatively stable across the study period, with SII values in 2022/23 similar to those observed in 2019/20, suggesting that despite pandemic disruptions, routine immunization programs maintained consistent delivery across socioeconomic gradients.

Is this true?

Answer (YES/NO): NO